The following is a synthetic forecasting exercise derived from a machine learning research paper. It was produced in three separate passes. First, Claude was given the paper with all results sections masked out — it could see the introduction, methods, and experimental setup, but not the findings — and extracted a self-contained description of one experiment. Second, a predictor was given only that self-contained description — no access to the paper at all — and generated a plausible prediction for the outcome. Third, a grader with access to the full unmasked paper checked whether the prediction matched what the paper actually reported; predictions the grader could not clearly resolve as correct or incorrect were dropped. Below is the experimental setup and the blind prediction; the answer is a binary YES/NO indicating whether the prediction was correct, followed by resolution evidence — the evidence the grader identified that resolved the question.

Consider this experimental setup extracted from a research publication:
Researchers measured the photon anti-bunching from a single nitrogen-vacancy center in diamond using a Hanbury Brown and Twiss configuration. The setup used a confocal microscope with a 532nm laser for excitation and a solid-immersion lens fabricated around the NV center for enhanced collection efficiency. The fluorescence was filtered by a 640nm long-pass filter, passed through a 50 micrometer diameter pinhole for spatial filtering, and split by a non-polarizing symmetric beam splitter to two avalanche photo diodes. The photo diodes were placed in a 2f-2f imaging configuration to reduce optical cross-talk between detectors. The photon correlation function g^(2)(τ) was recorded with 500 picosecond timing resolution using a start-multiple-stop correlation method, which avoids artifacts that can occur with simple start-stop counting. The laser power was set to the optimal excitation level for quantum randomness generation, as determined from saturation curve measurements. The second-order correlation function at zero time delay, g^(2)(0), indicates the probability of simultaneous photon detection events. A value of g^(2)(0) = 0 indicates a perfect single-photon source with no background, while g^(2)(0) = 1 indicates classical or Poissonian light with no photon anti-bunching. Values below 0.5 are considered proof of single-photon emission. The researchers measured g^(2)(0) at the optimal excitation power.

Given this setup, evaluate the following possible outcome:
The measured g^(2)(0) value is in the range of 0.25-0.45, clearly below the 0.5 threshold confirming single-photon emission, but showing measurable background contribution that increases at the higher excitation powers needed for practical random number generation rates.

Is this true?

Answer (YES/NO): NO